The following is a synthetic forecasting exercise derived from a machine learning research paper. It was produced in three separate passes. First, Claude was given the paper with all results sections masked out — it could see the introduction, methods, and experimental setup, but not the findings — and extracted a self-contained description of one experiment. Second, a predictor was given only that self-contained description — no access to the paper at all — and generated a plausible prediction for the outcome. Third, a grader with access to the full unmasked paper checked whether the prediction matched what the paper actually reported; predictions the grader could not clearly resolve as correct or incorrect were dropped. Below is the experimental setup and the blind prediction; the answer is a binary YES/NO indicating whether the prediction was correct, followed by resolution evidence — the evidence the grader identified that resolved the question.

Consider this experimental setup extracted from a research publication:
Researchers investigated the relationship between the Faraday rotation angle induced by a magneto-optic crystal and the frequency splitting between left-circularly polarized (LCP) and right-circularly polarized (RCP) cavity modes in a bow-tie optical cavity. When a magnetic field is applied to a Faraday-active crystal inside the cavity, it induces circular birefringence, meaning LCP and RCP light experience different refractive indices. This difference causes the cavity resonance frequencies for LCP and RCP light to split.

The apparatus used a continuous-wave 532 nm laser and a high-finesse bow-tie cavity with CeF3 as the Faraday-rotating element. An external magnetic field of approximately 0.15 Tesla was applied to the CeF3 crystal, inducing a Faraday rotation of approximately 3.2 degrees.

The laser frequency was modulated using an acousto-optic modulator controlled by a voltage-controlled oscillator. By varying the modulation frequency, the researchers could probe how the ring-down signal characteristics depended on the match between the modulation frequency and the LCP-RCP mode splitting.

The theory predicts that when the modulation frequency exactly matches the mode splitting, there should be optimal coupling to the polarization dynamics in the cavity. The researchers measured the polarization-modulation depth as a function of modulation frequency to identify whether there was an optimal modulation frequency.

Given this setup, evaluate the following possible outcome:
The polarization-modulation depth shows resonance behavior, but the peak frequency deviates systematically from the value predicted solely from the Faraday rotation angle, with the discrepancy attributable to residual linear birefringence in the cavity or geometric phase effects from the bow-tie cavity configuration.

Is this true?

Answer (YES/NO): NO